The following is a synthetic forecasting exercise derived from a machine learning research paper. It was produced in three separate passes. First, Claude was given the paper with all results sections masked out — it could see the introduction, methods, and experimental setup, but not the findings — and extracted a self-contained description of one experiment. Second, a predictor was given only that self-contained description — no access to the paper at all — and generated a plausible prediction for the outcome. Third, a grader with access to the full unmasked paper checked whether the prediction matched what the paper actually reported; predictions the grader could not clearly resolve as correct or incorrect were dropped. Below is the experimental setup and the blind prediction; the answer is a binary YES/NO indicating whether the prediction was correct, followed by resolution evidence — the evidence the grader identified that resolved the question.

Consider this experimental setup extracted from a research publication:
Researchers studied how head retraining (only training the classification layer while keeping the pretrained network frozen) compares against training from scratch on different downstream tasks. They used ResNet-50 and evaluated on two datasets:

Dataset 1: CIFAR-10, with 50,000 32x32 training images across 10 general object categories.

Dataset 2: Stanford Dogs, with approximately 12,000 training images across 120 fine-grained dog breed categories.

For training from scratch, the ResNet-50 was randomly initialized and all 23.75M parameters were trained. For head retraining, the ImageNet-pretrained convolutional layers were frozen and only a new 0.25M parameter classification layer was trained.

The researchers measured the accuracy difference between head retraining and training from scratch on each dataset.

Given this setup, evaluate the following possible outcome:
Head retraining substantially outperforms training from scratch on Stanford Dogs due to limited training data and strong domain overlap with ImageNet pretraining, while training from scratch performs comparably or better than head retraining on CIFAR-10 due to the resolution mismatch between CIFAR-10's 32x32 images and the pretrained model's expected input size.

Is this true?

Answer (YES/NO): YES